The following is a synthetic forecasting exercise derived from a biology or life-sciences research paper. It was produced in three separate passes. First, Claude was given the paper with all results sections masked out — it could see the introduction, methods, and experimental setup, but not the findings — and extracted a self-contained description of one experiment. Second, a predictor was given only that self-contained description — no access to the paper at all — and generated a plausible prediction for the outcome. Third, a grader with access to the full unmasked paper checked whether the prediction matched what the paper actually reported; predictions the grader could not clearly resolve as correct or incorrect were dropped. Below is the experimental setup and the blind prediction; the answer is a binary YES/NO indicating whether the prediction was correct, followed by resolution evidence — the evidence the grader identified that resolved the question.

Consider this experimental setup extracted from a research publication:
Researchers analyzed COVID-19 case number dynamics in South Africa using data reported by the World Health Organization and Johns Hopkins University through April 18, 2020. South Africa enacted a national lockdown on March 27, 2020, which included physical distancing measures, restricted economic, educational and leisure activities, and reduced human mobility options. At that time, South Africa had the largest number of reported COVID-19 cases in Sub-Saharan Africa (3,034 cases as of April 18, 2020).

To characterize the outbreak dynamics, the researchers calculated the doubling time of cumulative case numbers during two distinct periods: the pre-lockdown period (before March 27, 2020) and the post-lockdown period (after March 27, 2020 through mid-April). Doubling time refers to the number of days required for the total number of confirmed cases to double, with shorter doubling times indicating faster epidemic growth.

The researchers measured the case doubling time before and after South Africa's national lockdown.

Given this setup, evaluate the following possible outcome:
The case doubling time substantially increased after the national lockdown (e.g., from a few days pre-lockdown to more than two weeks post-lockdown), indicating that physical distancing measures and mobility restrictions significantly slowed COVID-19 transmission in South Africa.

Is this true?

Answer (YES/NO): YES